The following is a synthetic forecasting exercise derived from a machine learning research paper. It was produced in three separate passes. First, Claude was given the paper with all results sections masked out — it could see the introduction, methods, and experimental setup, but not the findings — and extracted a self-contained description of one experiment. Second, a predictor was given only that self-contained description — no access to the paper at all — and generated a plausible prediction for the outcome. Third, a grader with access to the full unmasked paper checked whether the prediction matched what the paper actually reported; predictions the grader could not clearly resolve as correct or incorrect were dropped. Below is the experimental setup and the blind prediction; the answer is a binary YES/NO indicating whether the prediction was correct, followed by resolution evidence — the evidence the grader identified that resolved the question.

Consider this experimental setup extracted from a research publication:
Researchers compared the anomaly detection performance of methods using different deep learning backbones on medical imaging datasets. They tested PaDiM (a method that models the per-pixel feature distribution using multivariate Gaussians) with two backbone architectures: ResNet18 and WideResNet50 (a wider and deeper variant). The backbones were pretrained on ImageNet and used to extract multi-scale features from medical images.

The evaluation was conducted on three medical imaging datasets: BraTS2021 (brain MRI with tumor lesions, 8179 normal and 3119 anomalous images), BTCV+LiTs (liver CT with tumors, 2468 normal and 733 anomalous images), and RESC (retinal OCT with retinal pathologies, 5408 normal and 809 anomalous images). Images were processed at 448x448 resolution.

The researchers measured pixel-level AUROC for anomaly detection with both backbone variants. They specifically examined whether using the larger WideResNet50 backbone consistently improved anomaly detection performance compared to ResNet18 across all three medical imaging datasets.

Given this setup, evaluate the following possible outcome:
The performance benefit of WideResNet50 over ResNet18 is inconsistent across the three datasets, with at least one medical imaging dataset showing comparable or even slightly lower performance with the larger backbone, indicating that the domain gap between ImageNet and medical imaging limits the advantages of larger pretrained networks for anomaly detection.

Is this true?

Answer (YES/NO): YES